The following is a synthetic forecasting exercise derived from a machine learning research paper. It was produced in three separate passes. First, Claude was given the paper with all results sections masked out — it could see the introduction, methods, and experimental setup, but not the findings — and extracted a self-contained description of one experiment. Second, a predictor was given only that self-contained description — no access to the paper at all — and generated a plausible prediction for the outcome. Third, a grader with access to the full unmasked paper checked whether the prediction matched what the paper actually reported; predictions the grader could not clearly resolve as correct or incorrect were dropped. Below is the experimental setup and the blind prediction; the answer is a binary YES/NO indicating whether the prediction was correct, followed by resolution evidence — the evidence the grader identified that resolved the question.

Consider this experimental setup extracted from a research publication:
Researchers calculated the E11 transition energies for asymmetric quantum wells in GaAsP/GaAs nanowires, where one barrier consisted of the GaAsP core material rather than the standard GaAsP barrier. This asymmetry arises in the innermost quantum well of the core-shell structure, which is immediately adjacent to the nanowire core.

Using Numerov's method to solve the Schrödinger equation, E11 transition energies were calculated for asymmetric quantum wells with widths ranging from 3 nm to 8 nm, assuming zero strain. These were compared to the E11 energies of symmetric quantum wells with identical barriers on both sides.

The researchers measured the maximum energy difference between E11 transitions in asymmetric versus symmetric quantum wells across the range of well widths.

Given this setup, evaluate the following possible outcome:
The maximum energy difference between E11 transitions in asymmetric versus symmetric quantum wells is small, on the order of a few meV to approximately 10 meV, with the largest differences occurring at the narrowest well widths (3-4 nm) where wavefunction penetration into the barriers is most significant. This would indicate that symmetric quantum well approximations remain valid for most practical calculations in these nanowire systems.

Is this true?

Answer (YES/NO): NO